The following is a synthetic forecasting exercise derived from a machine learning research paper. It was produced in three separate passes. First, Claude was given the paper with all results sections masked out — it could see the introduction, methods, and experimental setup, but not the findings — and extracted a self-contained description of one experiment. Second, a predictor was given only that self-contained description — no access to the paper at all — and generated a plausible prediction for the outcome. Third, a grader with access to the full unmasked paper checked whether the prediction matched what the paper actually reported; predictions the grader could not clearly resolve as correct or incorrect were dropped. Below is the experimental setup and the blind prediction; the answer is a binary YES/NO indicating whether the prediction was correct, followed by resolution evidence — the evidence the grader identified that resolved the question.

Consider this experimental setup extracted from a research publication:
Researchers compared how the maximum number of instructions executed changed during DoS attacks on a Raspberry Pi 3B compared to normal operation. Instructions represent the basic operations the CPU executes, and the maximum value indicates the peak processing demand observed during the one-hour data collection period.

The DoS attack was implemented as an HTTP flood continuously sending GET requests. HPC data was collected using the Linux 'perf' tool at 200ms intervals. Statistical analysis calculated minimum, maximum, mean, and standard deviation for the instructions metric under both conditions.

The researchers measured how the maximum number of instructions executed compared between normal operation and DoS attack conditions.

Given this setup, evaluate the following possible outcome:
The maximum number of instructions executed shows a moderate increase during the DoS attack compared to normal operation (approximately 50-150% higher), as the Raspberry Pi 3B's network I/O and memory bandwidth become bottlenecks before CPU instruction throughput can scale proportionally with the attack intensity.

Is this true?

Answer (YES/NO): NO